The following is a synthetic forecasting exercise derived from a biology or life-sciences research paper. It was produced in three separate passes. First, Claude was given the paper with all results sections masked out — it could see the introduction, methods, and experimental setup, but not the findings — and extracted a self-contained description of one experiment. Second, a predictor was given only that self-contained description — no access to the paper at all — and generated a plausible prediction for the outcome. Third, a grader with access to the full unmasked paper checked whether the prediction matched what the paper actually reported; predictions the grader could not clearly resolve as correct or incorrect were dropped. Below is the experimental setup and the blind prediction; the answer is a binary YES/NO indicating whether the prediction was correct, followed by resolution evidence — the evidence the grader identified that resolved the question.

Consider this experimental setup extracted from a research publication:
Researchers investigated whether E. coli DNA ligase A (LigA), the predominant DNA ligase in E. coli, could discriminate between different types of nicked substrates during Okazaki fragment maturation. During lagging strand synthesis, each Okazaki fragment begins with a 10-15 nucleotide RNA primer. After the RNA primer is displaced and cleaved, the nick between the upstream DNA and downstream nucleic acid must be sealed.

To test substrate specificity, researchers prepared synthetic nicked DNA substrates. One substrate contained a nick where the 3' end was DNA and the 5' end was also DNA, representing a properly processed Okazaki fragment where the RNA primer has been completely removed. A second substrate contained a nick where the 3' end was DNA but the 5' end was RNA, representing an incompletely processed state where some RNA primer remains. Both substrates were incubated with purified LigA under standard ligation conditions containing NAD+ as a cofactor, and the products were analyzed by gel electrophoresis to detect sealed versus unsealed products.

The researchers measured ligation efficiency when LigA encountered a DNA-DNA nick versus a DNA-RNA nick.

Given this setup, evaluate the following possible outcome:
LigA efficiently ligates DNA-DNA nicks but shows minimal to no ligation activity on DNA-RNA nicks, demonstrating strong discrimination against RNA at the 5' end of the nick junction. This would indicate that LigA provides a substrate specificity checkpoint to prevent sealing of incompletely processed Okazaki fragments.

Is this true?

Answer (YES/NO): YES